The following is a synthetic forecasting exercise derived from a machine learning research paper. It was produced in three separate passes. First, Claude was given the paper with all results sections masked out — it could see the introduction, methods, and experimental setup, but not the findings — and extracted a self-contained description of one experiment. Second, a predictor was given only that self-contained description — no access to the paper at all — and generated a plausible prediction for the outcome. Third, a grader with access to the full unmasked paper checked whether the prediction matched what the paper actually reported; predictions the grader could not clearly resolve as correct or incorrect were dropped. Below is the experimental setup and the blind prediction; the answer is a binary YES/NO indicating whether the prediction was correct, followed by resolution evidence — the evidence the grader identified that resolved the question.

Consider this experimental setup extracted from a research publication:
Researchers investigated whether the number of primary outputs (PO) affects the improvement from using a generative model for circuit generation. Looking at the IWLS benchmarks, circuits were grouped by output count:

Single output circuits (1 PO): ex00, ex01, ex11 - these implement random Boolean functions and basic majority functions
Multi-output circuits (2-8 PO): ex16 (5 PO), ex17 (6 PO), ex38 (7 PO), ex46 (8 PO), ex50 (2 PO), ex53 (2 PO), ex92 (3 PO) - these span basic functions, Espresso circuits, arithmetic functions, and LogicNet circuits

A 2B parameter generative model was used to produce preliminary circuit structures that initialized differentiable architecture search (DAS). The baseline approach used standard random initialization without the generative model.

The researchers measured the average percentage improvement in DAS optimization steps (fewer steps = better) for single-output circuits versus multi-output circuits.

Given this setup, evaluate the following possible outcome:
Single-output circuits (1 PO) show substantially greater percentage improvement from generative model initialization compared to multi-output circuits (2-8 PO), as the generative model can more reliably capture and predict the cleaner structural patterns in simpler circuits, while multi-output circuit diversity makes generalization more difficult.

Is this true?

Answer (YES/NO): NO